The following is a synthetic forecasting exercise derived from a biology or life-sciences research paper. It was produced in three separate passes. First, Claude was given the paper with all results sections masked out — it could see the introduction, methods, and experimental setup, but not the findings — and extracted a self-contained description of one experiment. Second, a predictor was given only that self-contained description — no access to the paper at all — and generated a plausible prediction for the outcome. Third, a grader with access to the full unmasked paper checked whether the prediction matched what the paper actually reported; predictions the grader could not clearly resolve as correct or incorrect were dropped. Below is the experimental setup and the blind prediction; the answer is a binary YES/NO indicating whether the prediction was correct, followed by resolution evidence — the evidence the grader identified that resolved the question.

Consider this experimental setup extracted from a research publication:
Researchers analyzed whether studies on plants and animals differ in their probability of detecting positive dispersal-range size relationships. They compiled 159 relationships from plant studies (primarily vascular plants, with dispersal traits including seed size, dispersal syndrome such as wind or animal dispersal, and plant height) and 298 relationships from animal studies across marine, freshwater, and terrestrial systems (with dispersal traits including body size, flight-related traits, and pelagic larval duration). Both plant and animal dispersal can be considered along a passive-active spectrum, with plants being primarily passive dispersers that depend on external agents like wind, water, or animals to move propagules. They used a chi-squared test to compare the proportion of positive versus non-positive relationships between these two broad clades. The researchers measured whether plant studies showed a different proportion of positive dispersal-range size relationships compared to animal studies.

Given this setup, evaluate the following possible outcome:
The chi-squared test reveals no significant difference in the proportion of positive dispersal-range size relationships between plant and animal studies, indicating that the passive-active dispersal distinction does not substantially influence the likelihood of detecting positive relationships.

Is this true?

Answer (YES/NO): NO